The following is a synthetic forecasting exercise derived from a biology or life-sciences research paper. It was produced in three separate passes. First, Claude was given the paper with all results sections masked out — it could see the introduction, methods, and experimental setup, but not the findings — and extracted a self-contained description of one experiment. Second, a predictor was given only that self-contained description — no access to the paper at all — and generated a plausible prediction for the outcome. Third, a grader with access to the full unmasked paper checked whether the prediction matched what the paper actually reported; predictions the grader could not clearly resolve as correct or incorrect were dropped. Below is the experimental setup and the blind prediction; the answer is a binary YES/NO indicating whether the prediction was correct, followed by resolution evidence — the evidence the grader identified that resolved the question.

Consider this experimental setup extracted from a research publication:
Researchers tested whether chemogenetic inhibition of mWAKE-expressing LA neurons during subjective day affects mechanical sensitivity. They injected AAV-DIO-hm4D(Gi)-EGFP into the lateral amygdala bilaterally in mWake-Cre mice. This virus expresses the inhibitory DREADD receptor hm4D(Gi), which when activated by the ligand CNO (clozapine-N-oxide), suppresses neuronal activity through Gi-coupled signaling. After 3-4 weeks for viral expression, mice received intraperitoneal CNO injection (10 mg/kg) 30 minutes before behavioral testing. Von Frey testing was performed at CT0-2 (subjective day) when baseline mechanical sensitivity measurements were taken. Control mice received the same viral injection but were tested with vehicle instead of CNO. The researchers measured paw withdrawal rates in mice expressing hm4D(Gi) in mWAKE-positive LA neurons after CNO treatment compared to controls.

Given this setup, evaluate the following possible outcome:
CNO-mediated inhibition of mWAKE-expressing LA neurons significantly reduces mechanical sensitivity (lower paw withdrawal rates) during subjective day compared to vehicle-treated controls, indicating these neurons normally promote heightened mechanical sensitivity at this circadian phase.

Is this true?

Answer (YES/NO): NO